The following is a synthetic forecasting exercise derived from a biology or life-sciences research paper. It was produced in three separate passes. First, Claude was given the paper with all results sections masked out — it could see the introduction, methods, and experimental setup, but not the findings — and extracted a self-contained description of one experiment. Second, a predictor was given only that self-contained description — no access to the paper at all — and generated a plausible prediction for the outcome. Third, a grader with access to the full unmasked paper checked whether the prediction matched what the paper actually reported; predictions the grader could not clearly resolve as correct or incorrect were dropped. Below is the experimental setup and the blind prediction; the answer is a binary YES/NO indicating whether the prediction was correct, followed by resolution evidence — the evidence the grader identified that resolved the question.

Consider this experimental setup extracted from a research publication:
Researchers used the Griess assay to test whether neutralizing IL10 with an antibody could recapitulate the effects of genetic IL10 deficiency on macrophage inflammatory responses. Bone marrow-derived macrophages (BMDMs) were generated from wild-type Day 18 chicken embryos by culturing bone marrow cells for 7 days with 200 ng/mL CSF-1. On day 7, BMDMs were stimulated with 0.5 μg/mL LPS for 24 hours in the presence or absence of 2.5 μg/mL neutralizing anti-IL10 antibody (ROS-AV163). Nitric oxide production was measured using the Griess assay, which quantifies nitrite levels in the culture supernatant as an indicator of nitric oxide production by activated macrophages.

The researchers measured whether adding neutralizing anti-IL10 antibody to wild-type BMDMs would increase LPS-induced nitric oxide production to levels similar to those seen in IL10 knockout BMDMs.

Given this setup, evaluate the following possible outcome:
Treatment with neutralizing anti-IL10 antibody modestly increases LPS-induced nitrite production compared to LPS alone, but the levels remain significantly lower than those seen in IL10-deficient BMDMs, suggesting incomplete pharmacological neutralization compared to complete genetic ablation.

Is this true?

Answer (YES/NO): NO